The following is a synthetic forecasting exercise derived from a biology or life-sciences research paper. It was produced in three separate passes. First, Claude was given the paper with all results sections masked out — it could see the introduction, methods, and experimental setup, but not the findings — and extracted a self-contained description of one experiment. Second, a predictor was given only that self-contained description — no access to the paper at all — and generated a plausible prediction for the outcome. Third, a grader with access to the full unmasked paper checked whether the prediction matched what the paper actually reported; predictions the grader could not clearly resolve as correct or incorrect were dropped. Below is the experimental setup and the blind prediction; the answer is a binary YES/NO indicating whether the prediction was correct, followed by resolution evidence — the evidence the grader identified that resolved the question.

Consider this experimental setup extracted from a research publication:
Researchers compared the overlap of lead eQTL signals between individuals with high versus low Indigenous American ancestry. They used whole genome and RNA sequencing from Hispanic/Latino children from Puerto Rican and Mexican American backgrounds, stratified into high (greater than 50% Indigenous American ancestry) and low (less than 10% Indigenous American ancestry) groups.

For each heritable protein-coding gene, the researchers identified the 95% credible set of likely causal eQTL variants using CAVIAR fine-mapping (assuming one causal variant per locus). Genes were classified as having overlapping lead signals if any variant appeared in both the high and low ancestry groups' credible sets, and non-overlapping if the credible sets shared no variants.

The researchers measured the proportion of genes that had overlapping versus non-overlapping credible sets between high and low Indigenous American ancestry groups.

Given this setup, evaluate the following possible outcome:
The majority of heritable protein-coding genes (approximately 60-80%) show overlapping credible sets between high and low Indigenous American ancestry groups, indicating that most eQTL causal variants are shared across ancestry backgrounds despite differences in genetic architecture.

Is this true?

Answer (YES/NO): YES